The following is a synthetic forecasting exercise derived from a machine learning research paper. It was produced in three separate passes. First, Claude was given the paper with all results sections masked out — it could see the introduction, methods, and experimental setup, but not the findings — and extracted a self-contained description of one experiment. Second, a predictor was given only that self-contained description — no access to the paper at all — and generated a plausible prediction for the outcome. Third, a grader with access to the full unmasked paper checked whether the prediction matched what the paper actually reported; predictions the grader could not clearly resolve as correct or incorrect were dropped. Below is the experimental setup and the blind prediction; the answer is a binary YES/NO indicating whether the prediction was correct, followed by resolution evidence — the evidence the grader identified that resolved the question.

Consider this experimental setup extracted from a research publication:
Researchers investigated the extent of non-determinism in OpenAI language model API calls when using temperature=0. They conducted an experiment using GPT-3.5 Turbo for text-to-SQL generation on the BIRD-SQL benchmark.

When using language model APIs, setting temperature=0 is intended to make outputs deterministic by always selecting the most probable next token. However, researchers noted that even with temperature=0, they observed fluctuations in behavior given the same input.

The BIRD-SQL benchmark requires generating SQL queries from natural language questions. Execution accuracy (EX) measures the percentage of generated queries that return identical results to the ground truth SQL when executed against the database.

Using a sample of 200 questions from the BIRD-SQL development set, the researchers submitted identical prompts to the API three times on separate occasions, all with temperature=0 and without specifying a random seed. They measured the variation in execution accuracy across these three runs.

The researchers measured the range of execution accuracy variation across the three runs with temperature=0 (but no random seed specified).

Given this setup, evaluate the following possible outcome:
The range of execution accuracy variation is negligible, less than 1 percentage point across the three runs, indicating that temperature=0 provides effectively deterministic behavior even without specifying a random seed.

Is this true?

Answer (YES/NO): NO